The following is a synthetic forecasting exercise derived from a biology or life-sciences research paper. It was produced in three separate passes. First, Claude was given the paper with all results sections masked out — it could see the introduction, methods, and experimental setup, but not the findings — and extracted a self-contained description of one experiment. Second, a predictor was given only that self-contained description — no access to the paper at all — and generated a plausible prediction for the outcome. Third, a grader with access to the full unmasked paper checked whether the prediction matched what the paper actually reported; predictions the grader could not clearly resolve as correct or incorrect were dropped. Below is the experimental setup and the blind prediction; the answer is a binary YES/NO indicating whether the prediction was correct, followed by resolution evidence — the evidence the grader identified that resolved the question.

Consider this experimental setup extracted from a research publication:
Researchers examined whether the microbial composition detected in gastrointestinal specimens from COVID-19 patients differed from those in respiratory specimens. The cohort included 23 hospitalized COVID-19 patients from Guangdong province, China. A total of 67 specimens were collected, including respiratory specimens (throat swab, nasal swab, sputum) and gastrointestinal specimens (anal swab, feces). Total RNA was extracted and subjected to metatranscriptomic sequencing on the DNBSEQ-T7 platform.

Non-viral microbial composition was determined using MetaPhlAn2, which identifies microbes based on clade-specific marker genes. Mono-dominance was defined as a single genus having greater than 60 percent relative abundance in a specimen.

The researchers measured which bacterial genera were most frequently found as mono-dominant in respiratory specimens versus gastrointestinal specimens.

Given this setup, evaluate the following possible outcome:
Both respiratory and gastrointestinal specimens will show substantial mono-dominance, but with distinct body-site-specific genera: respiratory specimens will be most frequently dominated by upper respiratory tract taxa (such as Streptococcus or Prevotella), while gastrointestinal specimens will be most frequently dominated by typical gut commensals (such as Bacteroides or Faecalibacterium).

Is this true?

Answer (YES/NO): NO